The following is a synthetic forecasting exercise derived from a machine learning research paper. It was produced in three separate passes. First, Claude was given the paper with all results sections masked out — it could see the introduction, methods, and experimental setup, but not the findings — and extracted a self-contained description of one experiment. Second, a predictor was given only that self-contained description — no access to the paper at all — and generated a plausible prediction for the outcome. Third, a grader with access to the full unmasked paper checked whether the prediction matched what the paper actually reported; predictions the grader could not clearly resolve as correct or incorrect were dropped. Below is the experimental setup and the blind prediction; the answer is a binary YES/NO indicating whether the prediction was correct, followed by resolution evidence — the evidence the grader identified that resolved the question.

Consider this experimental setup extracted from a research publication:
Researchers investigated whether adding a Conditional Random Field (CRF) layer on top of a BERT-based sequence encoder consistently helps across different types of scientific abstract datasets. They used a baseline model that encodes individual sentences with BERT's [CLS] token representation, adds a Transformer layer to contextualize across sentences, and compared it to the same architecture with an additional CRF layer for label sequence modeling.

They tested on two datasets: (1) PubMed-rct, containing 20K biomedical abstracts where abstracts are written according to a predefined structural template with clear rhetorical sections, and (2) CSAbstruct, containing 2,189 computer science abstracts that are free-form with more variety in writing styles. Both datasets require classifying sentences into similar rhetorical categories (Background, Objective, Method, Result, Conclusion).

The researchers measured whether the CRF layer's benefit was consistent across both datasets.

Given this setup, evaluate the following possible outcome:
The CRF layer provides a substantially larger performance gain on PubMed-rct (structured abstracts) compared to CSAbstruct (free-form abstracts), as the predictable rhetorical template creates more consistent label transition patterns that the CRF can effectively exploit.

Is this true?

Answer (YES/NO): YES